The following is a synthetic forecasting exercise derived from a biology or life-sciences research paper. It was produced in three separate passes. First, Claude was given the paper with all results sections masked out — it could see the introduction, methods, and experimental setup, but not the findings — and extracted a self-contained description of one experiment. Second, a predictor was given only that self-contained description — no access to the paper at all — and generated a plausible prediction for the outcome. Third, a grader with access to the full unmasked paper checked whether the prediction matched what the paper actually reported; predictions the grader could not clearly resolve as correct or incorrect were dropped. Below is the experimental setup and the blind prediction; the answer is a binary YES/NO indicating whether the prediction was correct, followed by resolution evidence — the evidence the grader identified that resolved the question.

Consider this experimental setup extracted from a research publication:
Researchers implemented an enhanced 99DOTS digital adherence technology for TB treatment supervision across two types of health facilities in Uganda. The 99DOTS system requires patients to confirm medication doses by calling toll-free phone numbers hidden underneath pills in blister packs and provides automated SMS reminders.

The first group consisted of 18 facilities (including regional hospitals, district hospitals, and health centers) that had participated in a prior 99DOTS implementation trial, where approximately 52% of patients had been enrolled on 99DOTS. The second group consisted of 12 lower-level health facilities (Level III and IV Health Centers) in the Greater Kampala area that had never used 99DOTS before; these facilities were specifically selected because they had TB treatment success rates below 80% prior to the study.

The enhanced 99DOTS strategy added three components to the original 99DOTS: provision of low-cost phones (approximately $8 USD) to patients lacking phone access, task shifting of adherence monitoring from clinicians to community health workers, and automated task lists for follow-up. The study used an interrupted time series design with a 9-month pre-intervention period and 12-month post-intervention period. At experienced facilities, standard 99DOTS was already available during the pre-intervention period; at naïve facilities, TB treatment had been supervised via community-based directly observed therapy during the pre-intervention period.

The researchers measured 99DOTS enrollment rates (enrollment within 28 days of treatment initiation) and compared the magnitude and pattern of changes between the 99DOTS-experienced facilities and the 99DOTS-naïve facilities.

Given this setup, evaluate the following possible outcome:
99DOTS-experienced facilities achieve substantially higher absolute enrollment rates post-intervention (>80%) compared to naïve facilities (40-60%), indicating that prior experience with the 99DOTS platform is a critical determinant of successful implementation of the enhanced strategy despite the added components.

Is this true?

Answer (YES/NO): NO